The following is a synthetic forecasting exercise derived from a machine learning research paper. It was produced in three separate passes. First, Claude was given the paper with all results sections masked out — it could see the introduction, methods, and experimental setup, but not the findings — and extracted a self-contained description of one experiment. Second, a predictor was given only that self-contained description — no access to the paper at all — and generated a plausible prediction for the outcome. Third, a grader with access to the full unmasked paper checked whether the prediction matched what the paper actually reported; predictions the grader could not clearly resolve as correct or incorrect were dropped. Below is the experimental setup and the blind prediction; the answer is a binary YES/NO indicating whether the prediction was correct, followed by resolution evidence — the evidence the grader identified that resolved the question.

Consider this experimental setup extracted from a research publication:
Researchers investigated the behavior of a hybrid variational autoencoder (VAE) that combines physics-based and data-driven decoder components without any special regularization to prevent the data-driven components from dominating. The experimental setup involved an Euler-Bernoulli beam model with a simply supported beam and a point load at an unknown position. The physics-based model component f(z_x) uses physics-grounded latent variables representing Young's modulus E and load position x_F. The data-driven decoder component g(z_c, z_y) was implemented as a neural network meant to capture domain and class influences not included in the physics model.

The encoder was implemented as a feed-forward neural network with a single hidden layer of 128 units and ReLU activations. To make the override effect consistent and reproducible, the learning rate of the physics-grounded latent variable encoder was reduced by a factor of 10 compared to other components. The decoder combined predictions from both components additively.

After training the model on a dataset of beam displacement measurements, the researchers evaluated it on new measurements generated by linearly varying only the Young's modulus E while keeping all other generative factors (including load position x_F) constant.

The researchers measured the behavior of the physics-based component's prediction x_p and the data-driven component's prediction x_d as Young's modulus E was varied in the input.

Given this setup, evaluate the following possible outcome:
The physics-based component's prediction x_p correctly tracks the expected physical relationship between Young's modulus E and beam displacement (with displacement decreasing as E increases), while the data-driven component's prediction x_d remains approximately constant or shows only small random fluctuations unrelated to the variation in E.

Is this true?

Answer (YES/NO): NO